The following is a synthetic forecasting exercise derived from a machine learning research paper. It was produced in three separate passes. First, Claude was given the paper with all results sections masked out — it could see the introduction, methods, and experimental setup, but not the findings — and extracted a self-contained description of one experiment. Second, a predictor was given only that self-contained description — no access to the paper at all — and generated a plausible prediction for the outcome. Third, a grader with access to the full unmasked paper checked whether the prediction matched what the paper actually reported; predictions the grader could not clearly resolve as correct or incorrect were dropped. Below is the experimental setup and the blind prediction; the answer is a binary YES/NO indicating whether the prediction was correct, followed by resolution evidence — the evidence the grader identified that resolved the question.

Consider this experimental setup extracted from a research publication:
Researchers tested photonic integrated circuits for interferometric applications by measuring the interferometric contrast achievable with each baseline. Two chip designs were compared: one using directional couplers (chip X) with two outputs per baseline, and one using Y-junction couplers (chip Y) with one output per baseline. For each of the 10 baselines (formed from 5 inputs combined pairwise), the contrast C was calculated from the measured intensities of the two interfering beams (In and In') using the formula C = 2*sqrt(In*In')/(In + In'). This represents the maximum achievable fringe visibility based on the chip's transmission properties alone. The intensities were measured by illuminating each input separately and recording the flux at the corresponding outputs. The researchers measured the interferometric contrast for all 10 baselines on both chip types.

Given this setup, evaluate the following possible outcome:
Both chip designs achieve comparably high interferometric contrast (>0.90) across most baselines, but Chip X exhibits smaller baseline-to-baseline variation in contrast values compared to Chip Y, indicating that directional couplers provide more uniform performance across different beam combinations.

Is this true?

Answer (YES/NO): NO